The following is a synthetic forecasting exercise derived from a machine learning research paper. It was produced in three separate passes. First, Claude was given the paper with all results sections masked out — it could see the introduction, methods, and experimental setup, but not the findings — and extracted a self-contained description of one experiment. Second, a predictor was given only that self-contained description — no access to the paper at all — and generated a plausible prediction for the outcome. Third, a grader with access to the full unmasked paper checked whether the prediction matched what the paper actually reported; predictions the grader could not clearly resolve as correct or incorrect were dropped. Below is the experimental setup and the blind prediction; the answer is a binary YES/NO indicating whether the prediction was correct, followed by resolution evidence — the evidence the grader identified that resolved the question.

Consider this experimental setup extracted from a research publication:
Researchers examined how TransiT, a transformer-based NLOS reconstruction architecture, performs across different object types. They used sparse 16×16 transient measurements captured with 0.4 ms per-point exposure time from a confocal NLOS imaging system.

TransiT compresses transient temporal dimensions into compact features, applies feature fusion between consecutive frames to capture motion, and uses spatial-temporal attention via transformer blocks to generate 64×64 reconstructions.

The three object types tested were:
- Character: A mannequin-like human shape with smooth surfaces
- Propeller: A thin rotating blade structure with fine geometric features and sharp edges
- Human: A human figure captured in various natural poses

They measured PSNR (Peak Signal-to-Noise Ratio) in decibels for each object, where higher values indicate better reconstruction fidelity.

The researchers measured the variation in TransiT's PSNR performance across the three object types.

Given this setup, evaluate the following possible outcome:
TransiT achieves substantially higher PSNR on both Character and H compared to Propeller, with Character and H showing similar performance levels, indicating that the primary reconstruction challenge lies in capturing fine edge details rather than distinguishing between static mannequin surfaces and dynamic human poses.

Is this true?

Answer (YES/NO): NO